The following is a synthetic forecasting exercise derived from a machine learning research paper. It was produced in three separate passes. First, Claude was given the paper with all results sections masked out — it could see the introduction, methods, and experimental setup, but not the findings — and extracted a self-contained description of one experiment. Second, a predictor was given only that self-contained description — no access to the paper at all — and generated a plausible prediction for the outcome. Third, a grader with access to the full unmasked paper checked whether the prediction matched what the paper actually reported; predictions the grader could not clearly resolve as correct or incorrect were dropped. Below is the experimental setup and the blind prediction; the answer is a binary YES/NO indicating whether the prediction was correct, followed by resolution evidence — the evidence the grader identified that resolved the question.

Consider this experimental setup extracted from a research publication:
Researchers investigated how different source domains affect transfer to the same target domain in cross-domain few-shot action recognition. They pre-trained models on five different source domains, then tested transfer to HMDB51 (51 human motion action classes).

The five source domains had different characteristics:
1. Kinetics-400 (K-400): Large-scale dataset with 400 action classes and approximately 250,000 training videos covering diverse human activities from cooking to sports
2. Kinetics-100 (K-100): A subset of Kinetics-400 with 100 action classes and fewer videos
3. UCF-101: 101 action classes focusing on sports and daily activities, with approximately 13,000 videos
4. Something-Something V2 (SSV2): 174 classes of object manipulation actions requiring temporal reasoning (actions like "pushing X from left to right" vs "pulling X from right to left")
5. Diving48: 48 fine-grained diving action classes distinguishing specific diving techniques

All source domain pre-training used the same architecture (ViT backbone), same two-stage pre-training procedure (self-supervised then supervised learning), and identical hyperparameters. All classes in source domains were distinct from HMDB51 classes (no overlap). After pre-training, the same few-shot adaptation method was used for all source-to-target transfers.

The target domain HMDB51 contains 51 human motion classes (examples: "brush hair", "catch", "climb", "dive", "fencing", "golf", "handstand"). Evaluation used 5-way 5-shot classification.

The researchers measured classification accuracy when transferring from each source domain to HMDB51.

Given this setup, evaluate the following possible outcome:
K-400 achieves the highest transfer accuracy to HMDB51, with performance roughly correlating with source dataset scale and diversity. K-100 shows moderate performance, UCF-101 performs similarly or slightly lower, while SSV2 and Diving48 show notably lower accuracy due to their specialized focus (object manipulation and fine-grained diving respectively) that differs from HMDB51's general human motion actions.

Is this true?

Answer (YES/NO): NO